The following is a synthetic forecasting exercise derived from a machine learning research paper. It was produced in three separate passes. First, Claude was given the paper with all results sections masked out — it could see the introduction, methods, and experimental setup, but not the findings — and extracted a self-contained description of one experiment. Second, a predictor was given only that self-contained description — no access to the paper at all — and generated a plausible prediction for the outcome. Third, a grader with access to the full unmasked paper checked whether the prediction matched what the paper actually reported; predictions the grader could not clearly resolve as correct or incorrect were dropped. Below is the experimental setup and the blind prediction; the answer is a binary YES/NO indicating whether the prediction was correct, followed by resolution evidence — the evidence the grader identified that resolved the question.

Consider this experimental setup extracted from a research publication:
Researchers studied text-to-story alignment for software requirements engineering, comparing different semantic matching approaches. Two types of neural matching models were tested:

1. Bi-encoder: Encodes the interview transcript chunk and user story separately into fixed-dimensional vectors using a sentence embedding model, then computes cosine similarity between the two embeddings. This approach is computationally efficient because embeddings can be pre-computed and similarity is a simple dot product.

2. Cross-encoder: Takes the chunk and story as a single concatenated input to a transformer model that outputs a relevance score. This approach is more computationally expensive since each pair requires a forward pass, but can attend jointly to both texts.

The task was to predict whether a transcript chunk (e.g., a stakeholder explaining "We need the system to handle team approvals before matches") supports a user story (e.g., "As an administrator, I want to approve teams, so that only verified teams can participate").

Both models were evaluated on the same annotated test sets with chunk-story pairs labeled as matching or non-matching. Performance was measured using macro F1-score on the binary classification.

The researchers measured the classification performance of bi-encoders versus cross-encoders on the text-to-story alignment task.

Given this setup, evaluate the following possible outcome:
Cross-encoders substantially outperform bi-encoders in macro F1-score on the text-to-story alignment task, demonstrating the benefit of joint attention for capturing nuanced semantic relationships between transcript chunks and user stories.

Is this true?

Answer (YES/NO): YES